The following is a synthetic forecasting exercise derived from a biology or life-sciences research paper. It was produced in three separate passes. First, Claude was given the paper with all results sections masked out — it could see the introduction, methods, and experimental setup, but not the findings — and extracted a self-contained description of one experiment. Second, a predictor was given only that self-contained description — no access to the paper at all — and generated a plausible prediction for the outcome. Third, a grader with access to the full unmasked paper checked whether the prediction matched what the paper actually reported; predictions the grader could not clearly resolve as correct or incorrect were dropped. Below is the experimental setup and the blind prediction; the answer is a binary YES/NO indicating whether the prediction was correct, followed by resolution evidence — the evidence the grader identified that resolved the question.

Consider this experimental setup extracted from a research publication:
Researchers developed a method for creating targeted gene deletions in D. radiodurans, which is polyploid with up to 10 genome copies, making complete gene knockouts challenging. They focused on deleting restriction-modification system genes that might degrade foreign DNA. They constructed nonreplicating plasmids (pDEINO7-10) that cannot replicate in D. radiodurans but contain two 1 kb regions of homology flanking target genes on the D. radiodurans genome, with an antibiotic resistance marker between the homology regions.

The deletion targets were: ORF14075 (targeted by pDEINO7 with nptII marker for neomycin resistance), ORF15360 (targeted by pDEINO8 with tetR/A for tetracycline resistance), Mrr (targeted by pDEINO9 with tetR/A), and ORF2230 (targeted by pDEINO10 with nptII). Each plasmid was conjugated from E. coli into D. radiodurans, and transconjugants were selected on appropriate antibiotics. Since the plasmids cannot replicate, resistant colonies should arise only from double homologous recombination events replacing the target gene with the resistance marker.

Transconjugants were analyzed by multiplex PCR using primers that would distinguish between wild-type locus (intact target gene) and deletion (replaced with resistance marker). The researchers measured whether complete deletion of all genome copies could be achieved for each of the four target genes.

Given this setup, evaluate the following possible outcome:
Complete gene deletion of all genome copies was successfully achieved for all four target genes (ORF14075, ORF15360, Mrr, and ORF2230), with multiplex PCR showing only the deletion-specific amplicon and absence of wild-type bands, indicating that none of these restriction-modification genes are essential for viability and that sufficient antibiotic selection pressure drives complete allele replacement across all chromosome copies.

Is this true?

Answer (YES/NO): YES